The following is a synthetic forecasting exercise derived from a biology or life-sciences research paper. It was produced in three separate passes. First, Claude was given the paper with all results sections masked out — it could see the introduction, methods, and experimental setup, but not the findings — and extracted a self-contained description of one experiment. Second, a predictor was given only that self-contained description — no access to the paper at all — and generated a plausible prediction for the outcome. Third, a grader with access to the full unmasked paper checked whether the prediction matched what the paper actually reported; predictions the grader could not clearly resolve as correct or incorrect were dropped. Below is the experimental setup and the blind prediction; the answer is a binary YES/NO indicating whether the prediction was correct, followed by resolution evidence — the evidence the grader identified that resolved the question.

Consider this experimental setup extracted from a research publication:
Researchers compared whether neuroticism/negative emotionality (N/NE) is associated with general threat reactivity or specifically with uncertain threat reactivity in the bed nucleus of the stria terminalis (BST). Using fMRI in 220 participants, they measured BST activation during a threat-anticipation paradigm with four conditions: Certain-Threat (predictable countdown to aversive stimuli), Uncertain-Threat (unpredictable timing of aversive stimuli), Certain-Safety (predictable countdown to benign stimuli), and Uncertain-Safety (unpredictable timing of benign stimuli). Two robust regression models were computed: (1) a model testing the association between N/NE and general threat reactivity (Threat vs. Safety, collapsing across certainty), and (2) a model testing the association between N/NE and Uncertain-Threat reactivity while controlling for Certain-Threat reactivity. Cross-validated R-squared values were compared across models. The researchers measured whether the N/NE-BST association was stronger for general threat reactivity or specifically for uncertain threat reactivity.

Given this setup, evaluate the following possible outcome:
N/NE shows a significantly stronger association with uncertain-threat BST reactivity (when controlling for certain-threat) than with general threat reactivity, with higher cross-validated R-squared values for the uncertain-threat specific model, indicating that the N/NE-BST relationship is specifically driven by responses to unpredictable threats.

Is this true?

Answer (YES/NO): YES